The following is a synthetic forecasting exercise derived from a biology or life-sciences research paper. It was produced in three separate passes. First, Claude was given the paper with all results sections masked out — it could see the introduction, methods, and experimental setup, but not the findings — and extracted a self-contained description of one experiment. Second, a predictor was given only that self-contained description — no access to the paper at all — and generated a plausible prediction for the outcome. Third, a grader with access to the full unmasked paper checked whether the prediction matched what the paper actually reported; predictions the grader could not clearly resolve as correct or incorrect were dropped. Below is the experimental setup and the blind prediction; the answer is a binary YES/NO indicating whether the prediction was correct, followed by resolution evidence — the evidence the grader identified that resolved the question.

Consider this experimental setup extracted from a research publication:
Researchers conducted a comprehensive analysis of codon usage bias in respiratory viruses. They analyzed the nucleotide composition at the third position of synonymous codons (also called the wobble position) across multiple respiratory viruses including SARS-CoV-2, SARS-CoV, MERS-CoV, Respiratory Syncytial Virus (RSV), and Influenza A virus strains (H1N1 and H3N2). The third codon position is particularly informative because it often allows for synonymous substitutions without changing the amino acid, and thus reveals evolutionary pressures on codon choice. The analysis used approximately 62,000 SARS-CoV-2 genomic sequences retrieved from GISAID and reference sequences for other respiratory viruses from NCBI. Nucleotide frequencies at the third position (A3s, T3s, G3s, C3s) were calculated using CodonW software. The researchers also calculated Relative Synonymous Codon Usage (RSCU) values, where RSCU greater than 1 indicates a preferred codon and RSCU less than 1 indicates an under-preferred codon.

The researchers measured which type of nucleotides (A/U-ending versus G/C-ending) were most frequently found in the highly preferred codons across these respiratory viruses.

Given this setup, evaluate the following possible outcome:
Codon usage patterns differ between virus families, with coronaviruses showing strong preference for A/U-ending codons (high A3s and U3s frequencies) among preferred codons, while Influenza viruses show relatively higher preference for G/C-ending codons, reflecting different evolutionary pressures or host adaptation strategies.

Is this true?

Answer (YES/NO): NO